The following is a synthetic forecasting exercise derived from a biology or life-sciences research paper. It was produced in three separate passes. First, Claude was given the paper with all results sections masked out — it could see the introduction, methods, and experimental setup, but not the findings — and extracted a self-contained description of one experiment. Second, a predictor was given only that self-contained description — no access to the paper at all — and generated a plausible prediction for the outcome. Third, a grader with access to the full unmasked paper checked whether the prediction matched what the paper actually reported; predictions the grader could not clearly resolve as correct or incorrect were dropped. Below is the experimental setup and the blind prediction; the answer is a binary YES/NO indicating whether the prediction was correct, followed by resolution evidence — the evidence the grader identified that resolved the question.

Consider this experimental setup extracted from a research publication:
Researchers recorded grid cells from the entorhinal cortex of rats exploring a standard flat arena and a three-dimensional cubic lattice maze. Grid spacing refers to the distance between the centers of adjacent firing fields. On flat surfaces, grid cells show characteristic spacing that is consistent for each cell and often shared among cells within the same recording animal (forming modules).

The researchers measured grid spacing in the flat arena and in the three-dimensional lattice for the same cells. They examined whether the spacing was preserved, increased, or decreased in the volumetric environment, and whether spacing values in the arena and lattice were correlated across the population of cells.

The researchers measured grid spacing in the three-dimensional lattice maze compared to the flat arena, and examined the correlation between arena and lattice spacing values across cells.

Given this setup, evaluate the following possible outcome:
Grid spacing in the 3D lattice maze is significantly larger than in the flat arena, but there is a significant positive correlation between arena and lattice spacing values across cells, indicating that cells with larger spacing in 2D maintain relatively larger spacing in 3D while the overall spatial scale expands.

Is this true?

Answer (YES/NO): NO